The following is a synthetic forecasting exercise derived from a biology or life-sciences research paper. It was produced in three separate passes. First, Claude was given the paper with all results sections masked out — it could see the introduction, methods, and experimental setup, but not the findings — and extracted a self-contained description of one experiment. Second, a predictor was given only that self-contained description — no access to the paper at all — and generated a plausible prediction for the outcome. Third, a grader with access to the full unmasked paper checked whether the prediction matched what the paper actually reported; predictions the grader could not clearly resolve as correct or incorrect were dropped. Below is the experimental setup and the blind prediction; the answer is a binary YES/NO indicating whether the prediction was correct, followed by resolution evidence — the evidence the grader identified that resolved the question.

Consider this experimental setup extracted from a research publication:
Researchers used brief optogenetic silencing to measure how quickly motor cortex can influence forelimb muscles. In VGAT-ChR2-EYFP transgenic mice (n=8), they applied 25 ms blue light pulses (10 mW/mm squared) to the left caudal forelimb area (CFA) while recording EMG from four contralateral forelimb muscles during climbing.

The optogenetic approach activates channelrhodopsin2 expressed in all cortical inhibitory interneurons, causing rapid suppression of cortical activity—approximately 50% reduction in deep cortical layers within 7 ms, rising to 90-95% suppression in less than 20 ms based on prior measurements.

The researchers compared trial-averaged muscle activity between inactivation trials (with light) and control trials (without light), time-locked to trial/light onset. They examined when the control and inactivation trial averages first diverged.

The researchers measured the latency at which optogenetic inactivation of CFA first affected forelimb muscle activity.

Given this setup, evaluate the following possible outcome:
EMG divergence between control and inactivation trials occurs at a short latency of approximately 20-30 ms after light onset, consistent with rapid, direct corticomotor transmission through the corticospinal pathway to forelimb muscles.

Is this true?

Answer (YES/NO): NO